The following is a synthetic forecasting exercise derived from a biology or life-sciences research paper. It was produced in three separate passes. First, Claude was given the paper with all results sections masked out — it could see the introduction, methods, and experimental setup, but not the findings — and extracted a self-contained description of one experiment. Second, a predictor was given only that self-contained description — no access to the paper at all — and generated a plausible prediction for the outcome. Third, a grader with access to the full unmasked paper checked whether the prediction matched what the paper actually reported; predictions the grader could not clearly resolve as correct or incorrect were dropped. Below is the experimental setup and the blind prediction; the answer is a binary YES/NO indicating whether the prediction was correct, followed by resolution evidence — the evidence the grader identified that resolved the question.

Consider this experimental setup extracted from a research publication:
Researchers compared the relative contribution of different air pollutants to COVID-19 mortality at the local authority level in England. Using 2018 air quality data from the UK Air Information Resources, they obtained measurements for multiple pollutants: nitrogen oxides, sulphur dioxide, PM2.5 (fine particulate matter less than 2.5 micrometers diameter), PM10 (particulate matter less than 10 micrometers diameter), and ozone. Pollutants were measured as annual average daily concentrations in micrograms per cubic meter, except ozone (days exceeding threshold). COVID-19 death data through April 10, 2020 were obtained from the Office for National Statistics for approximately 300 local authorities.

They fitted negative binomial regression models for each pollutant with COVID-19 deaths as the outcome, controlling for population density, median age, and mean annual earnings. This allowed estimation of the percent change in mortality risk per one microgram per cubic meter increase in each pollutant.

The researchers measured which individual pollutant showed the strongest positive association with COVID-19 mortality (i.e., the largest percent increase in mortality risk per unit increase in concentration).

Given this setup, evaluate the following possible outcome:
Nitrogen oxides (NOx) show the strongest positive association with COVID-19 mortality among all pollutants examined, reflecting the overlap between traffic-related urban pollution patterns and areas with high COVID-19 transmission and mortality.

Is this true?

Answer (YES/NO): NO